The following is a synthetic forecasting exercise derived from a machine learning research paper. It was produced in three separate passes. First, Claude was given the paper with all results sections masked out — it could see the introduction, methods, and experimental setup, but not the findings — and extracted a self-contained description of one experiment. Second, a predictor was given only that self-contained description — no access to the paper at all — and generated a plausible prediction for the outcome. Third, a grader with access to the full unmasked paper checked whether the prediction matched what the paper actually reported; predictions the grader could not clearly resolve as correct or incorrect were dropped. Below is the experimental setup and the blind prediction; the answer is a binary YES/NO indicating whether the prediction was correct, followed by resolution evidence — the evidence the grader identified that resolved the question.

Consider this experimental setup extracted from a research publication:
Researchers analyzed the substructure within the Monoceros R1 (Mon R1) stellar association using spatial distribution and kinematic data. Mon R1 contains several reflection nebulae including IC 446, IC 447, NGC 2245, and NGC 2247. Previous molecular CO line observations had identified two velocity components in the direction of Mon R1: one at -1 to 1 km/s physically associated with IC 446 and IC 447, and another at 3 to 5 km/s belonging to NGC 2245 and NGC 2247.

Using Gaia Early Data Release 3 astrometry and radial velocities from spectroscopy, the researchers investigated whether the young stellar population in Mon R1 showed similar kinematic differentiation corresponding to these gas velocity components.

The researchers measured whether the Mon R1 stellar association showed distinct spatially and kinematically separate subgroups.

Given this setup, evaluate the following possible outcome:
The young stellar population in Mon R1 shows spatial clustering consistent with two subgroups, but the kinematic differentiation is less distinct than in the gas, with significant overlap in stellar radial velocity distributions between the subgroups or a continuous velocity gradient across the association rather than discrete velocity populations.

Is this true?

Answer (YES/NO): NO